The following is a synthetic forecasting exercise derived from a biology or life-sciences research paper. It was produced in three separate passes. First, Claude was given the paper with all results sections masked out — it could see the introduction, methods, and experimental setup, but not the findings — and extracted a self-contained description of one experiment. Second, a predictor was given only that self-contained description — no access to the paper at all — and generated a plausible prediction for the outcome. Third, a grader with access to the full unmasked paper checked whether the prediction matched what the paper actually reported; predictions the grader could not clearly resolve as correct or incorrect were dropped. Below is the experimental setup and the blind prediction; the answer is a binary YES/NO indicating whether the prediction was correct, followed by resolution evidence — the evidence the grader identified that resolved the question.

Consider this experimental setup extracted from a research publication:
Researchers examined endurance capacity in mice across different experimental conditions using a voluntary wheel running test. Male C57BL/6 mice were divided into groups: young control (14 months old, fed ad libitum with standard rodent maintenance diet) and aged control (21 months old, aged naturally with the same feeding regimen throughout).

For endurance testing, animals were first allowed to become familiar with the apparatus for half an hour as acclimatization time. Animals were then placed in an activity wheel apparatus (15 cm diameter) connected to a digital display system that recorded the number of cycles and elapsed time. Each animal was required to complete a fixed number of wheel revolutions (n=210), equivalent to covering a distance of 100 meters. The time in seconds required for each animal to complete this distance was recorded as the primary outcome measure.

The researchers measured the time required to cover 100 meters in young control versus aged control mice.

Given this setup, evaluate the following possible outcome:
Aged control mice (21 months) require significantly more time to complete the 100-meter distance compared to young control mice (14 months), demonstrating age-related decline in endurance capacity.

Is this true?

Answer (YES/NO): YES